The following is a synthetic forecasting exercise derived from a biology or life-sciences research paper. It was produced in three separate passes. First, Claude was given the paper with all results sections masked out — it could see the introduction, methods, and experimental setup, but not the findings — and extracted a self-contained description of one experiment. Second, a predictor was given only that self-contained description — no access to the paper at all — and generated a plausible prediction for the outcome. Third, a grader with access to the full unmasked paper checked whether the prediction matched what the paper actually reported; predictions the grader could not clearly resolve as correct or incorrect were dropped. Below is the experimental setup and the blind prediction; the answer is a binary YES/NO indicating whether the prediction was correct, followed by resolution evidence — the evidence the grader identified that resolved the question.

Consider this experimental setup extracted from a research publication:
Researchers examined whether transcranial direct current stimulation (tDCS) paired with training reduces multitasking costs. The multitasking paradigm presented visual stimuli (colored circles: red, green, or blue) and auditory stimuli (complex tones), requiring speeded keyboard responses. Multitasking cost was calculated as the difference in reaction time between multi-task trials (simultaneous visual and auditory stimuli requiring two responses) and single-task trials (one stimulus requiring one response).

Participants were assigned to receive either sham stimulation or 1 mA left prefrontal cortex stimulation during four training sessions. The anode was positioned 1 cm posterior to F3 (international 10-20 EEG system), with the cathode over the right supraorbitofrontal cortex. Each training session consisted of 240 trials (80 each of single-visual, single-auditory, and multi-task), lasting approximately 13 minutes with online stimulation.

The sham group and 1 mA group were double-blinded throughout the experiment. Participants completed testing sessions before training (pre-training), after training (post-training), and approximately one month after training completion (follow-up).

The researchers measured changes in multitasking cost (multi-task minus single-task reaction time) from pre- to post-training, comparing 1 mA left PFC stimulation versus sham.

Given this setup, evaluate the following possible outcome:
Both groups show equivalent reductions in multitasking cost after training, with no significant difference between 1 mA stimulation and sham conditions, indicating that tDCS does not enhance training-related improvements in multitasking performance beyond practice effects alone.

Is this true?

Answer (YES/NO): NO